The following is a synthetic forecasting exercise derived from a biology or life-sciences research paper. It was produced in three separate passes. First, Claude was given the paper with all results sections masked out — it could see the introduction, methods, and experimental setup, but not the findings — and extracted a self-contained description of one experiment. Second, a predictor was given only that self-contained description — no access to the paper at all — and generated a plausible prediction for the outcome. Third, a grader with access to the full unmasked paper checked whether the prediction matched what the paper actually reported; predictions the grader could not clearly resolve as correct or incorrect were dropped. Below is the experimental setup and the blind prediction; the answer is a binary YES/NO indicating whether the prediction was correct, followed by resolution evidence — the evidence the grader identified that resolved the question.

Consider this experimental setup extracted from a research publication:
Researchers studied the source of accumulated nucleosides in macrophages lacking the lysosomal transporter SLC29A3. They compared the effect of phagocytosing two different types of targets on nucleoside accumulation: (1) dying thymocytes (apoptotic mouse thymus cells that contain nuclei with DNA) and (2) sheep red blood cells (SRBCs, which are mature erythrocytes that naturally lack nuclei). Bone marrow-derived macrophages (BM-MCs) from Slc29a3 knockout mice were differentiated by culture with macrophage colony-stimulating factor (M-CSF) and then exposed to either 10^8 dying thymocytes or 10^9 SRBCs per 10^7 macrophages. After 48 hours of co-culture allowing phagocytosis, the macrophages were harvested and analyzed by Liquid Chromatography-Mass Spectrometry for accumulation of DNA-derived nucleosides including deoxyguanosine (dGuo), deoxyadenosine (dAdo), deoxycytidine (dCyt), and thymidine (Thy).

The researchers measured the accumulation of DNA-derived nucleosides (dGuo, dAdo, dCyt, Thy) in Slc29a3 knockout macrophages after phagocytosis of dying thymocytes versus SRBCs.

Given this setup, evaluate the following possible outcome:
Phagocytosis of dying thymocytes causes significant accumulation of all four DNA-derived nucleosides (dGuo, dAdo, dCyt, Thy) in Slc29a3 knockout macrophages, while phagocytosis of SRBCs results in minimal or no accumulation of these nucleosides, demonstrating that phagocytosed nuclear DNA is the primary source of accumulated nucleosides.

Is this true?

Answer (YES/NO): YES